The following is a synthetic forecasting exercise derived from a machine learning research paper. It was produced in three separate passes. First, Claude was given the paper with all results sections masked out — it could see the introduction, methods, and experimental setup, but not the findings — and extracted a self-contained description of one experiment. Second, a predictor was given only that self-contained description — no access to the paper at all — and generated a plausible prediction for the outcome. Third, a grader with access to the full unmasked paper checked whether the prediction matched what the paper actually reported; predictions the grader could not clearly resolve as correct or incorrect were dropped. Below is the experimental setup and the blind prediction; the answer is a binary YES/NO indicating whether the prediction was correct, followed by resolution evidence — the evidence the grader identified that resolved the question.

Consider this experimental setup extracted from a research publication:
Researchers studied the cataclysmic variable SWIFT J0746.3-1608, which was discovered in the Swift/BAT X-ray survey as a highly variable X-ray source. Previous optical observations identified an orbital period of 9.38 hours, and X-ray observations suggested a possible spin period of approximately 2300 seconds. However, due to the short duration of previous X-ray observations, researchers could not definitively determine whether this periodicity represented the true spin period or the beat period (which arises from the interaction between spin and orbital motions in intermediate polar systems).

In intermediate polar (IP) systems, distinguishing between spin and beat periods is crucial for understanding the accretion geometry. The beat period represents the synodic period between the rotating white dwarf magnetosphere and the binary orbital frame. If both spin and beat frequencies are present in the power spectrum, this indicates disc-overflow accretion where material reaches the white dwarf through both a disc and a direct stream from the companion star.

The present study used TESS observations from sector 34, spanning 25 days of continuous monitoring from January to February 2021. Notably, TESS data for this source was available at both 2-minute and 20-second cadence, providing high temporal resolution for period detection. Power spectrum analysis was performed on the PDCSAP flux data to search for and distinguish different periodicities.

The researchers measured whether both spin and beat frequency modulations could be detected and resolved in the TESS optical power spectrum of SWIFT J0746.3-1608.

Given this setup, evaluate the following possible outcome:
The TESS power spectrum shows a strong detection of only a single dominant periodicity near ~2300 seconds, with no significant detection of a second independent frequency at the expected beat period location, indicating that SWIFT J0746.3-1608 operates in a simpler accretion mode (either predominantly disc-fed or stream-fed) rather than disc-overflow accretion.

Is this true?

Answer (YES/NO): NO